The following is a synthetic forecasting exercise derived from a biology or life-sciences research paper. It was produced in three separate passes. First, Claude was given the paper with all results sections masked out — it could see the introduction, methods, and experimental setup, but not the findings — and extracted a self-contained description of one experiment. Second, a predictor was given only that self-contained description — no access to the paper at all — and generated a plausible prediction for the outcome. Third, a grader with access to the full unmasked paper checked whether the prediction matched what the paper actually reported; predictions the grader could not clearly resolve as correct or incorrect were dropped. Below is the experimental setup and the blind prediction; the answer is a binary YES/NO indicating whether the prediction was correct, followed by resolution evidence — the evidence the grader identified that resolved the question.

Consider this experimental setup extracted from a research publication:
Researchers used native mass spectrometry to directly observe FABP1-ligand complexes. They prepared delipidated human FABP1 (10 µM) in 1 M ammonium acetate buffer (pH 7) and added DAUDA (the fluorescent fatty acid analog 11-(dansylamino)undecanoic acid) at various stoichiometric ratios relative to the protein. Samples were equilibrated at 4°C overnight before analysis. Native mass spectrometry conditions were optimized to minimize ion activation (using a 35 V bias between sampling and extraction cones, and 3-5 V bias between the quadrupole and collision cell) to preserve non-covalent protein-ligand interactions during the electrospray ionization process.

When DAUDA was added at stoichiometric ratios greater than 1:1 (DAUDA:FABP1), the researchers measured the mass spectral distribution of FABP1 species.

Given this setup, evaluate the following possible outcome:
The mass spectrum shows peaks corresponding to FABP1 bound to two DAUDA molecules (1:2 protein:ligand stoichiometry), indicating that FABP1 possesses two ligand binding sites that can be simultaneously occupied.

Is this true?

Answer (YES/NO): YES